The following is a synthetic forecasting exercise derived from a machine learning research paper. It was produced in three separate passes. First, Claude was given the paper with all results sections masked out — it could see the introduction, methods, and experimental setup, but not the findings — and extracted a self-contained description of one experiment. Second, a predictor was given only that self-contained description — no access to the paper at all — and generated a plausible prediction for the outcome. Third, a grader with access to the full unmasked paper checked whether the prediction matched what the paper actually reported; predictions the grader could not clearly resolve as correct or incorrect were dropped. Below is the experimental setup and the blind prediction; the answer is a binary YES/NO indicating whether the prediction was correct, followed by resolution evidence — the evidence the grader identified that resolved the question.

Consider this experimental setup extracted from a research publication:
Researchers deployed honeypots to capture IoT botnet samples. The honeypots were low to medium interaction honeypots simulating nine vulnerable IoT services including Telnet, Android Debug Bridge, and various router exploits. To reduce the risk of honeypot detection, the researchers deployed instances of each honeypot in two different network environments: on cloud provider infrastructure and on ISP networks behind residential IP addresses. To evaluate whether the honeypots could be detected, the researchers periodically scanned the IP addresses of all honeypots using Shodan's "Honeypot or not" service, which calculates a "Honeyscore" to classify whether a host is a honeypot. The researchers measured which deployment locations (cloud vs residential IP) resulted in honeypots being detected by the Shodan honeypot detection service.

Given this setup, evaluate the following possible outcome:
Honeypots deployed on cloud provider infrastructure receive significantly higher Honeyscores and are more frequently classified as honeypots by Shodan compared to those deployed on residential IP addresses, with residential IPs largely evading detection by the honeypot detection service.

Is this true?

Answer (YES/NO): YES